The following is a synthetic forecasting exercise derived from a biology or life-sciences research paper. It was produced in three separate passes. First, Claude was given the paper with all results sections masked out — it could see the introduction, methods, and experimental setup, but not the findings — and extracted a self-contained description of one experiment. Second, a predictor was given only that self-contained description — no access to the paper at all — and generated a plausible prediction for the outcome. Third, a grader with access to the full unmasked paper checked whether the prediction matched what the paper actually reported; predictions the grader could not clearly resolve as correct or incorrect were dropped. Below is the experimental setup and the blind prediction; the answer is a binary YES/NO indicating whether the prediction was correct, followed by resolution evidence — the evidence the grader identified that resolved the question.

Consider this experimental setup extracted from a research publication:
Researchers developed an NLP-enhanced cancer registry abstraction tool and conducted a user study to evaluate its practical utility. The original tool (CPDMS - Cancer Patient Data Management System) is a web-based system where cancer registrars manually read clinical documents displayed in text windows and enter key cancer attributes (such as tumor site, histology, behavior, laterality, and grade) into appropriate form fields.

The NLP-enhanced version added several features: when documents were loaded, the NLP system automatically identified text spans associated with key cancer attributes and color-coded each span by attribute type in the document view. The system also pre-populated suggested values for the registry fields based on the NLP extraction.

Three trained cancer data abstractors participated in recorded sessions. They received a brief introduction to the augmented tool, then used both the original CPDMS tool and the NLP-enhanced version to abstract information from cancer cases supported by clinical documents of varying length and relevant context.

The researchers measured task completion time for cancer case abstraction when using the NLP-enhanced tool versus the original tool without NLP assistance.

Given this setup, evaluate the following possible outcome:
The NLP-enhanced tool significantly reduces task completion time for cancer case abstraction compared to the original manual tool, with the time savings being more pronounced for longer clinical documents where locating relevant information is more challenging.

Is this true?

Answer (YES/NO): NO